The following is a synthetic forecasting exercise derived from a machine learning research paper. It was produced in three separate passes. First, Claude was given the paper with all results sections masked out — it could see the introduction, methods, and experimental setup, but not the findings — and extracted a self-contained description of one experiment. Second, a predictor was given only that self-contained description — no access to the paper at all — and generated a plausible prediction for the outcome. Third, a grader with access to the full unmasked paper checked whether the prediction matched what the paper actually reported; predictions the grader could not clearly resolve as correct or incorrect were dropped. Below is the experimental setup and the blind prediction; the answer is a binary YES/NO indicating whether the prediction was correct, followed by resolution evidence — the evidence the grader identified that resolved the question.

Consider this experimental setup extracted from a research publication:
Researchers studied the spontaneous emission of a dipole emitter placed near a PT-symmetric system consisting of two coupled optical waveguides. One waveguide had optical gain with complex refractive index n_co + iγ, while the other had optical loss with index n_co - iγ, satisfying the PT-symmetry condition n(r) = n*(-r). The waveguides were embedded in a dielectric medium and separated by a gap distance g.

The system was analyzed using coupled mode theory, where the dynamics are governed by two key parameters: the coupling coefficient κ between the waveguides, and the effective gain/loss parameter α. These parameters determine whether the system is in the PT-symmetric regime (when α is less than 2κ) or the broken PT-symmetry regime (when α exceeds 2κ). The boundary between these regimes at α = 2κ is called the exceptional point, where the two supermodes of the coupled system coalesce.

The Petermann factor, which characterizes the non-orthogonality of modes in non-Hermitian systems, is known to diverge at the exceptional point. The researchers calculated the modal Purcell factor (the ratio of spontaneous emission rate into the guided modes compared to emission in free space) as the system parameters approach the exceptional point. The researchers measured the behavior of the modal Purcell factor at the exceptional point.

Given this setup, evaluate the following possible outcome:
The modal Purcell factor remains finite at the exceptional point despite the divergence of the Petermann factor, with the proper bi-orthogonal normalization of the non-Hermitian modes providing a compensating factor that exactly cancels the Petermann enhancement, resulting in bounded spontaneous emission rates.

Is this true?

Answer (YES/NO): YES